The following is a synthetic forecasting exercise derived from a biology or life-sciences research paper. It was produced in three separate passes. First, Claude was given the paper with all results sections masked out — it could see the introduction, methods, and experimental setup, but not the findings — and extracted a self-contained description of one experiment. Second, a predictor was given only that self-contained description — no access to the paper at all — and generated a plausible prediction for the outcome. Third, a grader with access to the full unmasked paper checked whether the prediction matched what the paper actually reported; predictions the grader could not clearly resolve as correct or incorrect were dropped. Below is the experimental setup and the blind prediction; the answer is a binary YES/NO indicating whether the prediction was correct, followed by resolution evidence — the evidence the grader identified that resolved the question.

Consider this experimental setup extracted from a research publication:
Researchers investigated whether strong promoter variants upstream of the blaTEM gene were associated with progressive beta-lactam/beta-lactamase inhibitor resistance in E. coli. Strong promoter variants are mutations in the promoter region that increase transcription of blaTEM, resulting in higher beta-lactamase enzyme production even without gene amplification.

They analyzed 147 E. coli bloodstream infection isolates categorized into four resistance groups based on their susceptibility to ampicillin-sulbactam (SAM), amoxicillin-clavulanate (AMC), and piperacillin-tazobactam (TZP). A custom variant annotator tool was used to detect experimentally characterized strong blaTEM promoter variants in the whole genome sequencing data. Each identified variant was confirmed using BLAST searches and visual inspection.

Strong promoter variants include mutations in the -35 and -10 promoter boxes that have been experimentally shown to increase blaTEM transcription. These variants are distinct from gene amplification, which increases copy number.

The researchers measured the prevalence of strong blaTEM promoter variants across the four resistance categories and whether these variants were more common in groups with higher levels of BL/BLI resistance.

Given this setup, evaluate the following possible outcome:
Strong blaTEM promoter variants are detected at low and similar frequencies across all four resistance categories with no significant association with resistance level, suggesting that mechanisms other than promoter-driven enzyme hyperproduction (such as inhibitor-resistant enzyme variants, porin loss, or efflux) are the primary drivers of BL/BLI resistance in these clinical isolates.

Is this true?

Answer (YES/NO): NO